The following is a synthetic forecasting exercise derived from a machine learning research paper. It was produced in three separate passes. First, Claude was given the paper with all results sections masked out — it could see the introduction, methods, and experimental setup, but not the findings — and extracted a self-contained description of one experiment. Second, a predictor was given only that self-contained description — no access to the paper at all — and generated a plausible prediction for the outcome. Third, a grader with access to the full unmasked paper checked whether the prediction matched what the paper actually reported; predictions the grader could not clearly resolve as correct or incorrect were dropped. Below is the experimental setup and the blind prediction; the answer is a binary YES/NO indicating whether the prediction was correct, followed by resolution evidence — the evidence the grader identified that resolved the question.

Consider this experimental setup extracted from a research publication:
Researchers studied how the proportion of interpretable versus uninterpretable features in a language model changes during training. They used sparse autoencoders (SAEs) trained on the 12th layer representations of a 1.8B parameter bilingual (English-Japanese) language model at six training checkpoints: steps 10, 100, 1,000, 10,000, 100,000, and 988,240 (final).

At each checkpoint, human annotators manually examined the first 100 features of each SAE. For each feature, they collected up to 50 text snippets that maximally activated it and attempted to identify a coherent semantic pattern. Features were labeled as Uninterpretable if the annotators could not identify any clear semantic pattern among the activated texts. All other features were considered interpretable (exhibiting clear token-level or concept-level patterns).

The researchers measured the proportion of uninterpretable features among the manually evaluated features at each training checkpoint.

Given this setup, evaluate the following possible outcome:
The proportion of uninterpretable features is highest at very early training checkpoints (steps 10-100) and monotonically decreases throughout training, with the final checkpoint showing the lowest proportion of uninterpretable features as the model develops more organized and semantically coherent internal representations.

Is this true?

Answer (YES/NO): YES